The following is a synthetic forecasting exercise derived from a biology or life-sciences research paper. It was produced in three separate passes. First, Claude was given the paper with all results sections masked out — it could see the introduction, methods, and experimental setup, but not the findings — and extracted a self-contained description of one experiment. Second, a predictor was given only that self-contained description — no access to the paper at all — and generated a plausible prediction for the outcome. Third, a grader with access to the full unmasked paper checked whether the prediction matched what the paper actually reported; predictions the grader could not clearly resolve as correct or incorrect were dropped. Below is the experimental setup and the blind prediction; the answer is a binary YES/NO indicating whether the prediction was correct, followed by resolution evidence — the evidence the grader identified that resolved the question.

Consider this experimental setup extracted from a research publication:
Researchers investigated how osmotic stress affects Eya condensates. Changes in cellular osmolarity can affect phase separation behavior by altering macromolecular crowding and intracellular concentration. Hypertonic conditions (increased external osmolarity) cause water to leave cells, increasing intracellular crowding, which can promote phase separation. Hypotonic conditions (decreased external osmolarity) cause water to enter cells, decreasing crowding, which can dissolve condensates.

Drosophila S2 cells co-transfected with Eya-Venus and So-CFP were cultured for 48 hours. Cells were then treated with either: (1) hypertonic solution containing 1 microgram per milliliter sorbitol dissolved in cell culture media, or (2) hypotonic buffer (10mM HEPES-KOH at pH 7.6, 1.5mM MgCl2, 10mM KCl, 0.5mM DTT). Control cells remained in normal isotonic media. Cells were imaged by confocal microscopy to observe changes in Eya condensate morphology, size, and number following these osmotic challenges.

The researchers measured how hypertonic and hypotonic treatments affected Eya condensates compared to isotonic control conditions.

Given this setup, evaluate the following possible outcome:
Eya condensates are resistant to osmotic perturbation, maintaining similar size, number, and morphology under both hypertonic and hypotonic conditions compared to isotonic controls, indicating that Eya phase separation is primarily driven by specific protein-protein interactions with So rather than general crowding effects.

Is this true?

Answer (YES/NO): NO